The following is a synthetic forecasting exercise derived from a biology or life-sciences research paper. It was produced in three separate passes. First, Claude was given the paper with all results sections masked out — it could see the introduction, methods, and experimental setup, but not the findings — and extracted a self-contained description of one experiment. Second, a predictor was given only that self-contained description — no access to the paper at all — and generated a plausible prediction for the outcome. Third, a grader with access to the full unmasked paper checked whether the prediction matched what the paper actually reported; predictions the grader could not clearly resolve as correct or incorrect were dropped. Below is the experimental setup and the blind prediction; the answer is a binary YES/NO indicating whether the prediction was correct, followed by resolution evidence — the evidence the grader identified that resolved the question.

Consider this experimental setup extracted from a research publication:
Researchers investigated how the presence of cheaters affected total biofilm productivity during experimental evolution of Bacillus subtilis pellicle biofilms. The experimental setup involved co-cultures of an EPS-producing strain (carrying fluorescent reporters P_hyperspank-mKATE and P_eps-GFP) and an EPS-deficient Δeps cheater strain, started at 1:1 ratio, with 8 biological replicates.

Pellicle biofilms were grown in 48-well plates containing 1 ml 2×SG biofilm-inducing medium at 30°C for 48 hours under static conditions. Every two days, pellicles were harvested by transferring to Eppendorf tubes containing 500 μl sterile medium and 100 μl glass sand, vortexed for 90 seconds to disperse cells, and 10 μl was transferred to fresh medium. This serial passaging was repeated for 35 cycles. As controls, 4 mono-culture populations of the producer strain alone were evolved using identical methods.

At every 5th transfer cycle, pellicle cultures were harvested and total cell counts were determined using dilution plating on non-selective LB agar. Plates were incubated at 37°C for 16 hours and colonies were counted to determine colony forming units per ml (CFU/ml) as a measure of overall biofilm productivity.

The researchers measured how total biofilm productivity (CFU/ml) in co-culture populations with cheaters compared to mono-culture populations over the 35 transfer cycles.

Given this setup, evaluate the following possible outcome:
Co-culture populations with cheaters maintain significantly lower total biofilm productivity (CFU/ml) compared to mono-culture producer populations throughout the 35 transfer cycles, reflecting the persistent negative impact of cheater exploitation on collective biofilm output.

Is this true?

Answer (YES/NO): NO